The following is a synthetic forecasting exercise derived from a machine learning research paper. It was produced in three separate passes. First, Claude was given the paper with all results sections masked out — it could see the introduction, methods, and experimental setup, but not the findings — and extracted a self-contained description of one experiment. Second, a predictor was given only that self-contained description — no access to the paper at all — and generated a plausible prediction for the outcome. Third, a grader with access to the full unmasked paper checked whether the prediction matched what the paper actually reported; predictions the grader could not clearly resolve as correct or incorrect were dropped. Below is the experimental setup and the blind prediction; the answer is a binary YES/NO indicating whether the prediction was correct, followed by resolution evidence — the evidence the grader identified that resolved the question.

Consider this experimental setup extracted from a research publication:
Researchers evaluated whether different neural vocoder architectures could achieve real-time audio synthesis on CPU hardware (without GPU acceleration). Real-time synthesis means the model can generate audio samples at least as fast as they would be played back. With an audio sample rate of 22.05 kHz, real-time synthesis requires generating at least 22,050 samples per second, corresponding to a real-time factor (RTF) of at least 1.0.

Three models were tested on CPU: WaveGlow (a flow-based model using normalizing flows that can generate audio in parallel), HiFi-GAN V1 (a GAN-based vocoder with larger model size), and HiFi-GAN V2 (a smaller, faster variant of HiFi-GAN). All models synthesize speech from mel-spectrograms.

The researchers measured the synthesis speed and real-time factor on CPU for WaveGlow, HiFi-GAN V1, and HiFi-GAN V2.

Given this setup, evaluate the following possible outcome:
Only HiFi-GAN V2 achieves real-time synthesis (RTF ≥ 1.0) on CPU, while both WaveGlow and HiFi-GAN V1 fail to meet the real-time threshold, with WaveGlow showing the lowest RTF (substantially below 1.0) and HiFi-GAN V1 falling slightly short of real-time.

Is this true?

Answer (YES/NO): NO